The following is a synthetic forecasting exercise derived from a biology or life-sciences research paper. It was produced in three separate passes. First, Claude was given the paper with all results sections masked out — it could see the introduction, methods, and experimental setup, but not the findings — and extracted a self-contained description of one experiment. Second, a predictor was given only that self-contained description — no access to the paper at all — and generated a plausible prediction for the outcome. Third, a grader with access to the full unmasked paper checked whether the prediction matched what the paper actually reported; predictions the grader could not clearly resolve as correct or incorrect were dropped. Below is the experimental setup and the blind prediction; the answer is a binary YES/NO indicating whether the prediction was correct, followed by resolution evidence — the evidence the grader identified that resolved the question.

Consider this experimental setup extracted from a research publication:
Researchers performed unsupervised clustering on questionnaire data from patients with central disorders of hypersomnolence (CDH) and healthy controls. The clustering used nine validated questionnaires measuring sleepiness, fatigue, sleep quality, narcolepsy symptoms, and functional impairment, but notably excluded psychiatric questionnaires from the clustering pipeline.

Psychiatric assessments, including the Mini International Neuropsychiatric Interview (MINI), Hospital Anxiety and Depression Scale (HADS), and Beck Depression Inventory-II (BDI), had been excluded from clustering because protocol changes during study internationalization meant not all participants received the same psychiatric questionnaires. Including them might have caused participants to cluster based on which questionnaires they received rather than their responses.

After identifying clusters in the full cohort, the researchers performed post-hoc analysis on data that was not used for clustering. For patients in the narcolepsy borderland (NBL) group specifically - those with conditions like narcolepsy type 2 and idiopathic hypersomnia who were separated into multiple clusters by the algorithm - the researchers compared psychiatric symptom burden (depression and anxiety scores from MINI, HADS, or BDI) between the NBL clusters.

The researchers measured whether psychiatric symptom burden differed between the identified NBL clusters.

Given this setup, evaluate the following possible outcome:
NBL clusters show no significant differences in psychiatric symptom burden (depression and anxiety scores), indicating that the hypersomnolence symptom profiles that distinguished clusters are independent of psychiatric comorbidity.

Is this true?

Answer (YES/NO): NO